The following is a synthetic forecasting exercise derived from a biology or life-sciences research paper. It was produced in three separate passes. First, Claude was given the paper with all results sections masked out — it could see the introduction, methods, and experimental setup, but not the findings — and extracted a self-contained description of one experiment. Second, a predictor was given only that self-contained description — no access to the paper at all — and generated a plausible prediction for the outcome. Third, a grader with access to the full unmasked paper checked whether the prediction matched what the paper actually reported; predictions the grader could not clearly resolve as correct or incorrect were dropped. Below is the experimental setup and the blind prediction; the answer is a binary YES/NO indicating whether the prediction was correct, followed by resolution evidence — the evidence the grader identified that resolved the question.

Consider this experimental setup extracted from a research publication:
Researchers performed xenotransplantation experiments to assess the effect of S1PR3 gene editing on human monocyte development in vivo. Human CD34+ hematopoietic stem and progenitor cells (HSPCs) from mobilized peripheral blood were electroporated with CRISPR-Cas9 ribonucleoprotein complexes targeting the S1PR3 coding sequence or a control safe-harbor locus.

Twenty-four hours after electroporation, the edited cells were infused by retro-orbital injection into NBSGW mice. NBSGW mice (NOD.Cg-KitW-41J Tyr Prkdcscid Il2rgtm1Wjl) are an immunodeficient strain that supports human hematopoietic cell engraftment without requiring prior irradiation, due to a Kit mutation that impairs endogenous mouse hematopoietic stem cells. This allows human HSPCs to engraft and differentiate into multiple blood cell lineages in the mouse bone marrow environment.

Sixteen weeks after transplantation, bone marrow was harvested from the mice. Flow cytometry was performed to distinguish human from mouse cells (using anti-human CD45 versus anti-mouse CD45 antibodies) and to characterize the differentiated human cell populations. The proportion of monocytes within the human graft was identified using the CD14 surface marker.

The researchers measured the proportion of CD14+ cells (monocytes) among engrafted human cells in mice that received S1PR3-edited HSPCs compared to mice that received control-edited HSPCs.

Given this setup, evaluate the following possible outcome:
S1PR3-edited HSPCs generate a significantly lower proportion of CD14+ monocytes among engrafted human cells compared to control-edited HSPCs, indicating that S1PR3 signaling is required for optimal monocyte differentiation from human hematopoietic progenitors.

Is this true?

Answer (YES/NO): NO